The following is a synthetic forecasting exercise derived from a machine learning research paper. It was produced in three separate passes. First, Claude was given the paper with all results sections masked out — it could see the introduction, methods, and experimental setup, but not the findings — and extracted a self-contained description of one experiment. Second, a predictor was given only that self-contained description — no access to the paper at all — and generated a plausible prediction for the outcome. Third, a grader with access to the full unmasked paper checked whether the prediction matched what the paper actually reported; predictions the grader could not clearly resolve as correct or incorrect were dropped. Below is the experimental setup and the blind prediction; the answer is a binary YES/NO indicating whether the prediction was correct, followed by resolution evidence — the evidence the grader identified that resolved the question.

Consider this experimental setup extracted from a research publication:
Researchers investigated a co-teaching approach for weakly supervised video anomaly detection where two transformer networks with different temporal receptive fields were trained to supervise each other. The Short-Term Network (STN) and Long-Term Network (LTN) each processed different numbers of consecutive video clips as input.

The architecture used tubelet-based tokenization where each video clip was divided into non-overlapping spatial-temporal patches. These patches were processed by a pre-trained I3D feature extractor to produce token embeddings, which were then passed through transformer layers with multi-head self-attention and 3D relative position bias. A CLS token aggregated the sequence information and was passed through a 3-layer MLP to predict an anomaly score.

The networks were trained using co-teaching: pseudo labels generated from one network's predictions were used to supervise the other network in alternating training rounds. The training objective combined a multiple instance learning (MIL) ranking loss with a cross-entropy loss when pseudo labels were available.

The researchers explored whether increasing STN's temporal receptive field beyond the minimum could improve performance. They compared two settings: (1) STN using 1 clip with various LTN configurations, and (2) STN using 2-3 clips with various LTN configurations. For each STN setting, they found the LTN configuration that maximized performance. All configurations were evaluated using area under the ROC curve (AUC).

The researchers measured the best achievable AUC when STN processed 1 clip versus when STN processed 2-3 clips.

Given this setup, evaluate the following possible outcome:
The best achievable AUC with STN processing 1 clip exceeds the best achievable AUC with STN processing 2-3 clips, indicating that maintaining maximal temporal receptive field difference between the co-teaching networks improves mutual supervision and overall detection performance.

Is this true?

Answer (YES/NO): YES